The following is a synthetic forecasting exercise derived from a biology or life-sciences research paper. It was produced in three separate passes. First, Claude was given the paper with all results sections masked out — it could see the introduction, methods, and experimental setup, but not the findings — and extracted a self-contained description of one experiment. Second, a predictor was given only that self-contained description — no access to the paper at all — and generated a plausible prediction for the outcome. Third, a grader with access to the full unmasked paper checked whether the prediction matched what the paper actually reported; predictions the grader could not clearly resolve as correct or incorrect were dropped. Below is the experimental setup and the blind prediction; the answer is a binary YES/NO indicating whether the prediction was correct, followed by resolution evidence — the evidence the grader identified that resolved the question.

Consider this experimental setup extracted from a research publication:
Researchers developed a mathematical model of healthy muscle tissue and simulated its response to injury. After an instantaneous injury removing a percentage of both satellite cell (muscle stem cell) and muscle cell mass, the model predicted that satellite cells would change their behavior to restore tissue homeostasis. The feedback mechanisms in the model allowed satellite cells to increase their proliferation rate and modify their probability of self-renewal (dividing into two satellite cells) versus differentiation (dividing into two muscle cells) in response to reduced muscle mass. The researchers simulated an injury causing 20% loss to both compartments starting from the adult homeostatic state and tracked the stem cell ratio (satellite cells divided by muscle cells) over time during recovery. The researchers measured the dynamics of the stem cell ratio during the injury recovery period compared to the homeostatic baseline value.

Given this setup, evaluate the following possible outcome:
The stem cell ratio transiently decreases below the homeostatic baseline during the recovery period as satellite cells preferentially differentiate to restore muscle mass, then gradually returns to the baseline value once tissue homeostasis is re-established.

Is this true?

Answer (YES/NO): NO